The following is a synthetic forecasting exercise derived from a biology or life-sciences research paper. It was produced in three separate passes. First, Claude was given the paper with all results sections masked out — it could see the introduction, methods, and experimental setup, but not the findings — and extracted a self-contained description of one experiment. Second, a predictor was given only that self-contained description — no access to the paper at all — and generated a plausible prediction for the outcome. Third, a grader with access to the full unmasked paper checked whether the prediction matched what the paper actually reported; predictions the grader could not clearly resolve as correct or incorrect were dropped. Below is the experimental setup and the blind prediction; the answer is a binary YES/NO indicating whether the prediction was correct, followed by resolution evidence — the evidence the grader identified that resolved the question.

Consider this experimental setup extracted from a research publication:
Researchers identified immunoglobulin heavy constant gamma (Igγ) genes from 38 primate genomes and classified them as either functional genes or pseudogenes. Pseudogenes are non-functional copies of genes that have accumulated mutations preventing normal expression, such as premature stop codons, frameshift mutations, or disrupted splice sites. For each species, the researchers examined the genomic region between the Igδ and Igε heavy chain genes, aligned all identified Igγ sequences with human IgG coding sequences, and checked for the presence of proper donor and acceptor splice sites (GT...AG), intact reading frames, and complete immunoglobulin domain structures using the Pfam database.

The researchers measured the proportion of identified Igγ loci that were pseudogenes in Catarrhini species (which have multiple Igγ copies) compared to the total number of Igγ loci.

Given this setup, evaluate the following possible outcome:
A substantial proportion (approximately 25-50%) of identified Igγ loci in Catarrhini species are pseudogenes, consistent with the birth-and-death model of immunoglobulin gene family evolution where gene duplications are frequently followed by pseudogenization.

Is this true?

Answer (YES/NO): NO